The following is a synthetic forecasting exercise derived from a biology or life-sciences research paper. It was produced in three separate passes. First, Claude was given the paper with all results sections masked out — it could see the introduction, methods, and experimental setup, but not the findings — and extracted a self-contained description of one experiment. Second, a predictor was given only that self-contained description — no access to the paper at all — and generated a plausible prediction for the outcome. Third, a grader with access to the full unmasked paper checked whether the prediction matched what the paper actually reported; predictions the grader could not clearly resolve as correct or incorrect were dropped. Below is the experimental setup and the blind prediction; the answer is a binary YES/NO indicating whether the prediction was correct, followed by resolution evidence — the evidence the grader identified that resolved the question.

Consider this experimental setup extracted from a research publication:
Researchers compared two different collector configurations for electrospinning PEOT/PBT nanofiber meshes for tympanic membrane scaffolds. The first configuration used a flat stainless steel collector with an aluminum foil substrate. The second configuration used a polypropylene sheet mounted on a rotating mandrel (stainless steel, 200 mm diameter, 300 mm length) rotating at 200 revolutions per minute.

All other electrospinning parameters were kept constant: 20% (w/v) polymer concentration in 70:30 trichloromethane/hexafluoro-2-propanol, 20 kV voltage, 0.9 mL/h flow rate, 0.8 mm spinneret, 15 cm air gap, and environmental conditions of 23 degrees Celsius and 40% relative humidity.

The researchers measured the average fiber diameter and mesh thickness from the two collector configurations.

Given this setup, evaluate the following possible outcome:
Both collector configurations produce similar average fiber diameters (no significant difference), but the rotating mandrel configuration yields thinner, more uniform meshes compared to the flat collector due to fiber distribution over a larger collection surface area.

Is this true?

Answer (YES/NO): NO